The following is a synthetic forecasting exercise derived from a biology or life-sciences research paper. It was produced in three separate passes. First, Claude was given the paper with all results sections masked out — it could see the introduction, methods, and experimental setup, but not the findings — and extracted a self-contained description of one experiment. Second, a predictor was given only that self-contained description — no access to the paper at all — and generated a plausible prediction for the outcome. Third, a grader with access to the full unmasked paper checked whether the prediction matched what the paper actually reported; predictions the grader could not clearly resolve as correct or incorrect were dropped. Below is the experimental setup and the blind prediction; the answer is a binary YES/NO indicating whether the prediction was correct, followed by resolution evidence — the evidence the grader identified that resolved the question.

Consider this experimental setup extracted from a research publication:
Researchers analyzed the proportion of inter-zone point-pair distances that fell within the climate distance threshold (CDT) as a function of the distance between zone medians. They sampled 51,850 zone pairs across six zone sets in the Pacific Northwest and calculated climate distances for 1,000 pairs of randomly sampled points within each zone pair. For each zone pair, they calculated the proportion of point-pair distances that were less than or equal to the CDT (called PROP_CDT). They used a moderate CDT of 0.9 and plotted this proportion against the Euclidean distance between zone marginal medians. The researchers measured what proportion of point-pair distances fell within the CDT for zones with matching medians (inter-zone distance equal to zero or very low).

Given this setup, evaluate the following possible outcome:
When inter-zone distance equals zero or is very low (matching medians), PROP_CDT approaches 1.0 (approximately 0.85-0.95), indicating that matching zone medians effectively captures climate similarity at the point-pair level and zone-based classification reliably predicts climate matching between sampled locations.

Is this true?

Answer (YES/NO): YES